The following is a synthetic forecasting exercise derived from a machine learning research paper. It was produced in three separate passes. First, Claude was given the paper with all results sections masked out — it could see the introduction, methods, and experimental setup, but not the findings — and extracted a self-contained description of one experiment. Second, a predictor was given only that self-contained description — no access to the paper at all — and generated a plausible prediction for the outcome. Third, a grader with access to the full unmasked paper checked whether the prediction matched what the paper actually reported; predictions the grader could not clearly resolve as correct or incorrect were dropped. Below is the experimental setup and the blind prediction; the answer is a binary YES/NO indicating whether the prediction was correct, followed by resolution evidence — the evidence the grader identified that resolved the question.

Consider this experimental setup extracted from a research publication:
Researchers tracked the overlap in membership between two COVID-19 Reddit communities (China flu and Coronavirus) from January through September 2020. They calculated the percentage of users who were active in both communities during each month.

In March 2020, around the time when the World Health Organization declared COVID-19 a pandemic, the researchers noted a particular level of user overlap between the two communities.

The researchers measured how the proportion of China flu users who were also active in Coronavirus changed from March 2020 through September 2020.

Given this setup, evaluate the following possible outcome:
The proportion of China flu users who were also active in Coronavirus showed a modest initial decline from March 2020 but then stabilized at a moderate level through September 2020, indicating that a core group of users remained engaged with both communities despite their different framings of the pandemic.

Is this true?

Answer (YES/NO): NO